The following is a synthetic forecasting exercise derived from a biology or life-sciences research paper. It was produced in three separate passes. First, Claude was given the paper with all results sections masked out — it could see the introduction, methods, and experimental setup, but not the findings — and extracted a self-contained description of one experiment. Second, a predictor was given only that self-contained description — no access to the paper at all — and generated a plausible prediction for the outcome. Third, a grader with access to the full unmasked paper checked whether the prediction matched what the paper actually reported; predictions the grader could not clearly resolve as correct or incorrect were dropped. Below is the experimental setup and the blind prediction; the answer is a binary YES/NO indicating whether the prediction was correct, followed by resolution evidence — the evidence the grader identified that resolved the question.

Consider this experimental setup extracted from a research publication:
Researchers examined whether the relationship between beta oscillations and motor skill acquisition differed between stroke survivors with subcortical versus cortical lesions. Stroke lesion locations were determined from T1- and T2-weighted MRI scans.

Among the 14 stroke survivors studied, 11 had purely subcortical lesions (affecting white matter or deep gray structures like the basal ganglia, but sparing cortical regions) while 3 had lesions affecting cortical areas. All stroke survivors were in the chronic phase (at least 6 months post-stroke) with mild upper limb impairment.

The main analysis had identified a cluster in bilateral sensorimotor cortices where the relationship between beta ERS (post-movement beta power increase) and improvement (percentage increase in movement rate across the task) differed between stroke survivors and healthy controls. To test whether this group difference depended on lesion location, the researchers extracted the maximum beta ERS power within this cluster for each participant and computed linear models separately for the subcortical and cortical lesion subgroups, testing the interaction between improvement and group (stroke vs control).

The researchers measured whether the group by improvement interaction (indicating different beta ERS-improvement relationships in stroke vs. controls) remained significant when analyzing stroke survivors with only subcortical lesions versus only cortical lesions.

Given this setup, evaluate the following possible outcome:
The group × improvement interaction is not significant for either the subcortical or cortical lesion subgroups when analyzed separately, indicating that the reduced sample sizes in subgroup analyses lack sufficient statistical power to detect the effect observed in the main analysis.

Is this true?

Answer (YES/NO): NO